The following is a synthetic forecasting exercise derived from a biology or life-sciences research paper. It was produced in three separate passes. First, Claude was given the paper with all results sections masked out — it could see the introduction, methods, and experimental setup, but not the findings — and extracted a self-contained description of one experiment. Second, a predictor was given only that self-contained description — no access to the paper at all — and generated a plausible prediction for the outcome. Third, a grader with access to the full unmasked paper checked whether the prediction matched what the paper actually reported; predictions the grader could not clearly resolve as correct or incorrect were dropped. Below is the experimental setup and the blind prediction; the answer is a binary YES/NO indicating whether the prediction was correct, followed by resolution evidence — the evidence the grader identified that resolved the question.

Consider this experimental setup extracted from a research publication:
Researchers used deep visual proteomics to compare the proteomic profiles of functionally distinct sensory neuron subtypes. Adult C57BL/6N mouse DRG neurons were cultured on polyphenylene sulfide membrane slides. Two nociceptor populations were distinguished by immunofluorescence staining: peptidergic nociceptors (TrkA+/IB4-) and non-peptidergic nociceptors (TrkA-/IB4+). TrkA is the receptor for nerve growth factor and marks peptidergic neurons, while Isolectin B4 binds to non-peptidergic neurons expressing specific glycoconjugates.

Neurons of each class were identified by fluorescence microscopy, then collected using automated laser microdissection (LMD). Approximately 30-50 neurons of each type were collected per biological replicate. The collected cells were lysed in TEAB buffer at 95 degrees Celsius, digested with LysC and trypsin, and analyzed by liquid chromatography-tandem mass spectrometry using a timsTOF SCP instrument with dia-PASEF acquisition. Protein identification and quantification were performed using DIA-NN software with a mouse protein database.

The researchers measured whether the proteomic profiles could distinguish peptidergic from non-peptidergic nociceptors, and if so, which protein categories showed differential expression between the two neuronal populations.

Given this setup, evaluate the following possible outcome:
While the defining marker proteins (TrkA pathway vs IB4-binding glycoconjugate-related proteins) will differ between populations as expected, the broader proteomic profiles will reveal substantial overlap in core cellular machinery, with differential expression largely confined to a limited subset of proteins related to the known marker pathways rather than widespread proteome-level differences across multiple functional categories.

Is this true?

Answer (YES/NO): NO